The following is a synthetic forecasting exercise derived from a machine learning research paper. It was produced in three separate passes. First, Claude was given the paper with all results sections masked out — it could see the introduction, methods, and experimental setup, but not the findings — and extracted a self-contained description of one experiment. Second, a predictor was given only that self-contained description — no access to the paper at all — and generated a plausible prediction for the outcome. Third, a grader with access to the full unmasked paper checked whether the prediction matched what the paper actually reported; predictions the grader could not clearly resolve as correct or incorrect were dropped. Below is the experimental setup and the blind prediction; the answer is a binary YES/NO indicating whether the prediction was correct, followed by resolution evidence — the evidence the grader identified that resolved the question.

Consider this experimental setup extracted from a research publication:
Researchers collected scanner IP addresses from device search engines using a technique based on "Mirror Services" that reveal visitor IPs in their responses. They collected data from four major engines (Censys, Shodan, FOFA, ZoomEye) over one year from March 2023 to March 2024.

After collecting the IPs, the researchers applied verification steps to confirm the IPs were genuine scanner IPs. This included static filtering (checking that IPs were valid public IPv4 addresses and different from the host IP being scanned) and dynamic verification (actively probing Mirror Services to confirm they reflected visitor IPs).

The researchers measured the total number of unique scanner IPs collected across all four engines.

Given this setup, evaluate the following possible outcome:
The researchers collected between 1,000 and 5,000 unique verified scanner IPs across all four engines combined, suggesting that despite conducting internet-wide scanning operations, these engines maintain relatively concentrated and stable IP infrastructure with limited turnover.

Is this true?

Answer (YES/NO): YES